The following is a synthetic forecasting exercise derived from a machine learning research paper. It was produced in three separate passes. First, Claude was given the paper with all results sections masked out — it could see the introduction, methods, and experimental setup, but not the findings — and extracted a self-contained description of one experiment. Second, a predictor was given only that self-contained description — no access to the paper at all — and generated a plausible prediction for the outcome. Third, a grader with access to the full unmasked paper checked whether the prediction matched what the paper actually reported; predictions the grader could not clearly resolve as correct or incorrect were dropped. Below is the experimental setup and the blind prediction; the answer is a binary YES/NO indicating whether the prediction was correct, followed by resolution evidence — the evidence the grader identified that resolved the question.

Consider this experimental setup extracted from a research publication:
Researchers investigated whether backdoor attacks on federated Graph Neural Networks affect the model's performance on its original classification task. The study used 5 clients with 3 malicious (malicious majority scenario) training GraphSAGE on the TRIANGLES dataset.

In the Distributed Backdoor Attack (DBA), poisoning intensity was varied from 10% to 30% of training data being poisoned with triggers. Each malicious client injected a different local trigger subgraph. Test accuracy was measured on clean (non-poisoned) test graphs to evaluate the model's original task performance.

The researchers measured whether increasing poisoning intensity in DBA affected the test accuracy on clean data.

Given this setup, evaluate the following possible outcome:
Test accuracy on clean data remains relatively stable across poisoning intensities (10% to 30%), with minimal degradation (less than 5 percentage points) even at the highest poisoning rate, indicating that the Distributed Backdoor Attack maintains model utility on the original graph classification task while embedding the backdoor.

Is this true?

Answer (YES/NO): NO